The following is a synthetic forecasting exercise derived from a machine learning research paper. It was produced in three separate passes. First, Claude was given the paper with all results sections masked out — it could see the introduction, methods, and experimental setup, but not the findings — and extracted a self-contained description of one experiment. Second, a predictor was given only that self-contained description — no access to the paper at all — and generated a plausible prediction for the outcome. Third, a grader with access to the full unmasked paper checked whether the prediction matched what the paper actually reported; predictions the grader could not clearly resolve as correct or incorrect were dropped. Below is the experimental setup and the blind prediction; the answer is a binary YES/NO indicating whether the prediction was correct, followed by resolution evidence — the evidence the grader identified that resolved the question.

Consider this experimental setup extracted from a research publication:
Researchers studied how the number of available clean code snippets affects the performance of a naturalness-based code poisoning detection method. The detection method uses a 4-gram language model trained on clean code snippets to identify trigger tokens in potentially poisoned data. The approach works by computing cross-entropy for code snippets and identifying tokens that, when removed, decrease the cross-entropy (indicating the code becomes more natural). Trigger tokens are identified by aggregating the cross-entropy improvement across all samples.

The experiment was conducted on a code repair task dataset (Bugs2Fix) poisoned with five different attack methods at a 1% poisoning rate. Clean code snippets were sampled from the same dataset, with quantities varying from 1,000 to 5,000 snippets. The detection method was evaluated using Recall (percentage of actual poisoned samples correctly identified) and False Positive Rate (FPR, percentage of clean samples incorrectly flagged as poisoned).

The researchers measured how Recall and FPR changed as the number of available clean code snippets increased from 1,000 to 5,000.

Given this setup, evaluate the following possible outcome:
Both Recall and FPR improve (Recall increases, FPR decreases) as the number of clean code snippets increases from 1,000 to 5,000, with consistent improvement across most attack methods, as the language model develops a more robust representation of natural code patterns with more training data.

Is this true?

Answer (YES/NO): NO